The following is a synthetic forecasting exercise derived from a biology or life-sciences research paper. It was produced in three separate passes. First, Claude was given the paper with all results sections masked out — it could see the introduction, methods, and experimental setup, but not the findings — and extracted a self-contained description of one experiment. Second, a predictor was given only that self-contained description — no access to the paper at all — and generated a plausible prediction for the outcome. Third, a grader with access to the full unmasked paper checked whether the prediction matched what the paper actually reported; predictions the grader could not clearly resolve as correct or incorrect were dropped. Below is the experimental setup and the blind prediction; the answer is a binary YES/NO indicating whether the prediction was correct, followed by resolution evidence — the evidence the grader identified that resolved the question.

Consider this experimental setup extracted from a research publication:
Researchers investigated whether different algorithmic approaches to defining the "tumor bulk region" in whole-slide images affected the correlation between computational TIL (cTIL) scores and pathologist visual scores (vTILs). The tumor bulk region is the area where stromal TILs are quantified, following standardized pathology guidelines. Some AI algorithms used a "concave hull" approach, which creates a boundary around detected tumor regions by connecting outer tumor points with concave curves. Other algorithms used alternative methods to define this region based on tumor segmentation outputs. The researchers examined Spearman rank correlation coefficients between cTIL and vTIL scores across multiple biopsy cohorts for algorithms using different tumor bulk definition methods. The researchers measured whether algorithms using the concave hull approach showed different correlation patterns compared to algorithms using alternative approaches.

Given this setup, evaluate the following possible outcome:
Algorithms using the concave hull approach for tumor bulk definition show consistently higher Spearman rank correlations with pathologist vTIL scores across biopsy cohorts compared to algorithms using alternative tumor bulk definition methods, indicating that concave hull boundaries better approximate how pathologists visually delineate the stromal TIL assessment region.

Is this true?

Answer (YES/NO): NO